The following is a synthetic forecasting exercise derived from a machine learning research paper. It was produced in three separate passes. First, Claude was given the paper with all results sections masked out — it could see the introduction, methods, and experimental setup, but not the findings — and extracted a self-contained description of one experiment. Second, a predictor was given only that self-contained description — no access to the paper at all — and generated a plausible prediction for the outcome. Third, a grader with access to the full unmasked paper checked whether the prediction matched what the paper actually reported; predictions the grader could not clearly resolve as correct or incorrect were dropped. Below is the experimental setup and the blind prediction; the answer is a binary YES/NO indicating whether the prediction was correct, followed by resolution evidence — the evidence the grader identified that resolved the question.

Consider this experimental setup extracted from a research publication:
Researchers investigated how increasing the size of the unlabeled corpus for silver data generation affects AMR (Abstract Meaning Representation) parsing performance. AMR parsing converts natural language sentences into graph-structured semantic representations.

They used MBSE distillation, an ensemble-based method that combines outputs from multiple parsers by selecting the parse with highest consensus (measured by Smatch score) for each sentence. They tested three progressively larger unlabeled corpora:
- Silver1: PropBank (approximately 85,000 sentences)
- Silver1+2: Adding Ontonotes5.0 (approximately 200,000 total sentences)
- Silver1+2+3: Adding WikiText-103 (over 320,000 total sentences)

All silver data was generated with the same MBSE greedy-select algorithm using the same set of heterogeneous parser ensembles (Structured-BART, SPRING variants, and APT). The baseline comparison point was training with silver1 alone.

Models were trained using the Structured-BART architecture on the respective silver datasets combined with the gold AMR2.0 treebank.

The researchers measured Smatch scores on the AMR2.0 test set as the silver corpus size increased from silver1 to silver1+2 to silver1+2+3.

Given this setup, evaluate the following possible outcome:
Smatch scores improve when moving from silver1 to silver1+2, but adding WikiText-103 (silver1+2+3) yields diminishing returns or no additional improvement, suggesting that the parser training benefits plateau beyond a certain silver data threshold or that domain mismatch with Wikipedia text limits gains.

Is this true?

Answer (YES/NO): NO